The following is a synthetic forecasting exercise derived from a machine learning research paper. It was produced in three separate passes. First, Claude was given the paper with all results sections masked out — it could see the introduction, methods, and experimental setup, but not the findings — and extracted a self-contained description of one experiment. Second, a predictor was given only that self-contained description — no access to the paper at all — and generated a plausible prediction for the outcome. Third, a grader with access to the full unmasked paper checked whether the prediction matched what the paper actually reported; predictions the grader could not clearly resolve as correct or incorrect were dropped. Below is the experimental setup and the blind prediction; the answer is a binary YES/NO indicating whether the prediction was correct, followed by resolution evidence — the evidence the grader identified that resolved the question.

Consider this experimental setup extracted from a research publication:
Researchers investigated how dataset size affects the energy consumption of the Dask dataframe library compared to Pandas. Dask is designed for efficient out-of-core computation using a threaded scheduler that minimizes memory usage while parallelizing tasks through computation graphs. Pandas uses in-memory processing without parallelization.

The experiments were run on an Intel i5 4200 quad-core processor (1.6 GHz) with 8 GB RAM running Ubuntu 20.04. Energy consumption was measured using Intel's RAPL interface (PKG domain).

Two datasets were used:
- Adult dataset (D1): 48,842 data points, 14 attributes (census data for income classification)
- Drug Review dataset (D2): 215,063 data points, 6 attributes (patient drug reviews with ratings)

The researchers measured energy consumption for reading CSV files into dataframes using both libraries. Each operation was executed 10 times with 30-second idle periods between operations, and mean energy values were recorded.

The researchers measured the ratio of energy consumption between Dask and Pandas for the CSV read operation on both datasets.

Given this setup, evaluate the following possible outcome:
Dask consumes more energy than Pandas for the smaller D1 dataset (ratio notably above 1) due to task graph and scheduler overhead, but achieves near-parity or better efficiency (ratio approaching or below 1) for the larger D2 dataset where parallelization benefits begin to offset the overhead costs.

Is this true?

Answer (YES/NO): NO